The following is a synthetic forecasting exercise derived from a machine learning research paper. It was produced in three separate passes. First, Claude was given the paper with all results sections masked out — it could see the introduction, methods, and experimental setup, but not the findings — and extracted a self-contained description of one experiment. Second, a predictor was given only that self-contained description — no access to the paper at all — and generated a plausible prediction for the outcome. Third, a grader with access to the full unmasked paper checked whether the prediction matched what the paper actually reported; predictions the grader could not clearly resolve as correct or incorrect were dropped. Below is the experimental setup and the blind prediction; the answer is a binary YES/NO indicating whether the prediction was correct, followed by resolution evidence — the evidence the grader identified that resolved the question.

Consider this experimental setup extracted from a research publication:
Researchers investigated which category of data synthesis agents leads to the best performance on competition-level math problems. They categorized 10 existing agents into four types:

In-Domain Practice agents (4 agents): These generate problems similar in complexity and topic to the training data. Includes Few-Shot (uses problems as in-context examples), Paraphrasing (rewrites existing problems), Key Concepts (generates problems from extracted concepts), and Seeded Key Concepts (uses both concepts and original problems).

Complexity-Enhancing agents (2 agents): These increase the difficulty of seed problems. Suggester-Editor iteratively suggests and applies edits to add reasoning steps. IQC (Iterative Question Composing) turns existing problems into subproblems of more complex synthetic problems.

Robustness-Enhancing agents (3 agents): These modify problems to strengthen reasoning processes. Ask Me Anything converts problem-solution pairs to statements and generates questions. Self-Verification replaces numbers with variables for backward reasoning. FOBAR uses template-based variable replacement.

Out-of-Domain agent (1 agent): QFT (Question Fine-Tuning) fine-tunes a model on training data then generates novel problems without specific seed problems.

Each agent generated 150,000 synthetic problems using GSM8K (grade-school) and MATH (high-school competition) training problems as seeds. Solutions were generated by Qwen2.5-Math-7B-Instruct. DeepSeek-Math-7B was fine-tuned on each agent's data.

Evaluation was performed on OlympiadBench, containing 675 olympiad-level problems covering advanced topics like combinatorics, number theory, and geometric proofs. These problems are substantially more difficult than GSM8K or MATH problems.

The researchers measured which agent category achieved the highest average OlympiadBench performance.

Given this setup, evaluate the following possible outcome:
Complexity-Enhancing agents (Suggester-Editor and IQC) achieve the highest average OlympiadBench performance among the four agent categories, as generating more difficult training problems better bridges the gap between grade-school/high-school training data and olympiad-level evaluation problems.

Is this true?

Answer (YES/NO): YES